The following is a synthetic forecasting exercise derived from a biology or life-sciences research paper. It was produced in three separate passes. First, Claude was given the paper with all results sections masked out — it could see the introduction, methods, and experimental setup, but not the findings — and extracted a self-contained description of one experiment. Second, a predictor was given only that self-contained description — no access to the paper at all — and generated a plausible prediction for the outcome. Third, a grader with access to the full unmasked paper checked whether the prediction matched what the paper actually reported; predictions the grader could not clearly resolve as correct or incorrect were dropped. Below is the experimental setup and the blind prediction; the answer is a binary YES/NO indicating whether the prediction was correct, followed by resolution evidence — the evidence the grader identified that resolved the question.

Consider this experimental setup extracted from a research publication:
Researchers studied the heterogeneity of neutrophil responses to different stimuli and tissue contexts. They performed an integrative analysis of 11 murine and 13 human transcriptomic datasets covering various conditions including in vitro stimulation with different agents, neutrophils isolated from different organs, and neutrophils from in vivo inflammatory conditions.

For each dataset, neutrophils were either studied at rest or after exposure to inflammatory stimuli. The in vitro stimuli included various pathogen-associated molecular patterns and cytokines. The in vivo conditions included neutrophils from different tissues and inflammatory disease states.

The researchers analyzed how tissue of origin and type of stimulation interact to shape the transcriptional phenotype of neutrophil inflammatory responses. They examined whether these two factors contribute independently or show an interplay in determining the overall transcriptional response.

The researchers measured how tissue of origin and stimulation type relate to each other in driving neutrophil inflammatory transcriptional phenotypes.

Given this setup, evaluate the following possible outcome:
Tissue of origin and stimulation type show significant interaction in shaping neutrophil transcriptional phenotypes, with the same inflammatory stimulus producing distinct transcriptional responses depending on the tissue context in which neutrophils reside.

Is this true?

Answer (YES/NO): YES